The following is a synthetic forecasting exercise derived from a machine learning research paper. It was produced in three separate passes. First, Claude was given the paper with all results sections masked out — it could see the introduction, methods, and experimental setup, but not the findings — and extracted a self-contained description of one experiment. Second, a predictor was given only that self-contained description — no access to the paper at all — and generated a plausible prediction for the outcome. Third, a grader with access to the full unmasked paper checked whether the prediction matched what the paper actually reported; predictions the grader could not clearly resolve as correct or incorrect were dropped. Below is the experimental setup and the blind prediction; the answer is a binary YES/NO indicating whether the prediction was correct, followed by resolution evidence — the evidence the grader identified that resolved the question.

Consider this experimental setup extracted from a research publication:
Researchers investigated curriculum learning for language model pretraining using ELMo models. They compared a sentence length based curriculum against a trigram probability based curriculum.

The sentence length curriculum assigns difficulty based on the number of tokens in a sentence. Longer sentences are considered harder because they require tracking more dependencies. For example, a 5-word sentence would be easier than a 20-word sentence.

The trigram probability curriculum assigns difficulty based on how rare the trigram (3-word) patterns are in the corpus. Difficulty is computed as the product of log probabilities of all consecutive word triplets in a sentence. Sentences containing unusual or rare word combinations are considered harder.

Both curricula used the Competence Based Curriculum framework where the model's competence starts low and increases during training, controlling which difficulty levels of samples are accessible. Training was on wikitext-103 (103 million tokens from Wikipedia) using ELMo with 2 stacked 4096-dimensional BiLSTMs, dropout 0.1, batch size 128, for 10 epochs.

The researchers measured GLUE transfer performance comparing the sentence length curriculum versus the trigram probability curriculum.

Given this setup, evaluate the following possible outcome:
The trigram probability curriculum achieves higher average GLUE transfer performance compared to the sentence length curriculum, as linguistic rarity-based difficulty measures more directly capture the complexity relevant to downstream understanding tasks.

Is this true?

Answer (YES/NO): NO